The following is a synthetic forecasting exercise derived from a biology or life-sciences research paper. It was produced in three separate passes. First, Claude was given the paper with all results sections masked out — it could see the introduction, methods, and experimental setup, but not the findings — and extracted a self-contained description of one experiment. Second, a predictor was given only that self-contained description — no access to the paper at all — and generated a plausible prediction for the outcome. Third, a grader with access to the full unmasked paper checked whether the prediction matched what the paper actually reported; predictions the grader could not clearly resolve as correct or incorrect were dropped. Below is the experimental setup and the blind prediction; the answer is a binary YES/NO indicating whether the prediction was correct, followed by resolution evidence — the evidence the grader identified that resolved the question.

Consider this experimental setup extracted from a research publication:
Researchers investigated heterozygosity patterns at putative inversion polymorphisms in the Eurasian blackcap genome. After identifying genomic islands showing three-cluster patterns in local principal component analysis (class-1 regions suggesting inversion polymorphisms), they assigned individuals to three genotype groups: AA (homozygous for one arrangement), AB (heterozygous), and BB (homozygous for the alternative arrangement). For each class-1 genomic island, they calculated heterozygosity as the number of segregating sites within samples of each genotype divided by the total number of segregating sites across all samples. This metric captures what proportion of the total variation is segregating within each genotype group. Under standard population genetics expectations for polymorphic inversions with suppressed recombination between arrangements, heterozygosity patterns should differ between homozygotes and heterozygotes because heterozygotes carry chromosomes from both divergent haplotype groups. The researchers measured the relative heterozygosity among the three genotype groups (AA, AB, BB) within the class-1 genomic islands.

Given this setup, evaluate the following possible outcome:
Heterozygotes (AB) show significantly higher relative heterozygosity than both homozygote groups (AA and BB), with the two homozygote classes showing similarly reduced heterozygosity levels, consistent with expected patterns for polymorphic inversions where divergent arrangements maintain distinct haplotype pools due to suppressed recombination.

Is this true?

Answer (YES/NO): NO